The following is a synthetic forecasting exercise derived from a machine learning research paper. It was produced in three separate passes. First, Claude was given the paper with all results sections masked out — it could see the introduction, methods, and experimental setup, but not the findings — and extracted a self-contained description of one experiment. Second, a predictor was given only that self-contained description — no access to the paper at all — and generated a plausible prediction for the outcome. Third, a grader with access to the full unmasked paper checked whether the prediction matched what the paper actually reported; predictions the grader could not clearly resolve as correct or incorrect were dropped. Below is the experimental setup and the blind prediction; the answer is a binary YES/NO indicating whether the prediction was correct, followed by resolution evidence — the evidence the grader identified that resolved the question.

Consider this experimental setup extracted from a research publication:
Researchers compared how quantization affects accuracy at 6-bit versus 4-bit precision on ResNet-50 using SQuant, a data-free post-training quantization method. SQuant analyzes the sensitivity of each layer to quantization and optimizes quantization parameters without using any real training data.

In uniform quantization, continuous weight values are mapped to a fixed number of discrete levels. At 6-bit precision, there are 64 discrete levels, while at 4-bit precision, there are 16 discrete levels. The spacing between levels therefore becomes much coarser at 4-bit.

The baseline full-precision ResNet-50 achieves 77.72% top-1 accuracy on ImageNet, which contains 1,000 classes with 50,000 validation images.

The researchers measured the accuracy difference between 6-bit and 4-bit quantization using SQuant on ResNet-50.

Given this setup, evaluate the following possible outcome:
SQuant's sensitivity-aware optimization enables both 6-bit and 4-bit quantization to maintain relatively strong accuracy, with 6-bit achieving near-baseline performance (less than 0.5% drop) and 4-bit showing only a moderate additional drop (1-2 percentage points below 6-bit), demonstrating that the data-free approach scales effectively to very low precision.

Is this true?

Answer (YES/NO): NO